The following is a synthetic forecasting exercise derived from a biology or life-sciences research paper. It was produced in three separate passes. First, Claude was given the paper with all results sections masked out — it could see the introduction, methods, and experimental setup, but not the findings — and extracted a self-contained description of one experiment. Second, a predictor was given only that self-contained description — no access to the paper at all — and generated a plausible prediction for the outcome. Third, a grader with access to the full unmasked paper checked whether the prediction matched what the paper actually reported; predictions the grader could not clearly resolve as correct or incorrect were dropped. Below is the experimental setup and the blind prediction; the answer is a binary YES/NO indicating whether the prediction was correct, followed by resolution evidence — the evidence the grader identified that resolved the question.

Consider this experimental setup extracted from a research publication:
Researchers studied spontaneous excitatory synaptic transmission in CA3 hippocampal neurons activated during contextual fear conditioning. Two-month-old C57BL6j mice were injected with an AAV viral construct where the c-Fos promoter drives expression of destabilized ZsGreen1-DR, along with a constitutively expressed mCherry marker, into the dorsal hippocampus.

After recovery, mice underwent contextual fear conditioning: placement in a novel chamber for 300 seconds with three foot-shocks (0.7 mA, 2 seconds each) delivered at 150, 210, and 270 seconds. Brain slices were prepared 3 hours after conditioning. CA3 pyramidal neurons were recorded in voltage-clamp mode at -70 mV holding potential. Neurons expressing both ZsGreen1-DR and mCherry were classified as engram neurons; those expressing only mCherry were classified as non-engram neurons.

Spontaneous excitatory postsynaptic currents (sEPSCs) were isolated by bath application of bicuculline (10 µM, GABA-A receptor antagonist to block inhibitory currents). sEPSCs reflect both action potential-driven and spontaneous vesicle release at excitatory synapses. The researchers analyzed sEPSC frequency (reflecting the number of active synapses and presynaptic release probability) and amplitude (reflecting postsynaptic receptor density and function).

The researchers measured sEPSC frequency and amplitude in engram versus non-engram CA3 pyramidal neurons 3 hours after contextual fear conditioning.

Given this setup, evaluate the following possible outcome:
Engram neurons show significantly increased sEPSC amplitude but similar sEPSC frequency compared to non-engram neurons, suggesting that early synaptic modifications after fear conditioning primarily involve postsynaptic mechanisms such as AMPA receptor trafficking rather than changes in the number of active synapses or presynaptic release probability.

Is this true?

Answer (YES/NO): NO